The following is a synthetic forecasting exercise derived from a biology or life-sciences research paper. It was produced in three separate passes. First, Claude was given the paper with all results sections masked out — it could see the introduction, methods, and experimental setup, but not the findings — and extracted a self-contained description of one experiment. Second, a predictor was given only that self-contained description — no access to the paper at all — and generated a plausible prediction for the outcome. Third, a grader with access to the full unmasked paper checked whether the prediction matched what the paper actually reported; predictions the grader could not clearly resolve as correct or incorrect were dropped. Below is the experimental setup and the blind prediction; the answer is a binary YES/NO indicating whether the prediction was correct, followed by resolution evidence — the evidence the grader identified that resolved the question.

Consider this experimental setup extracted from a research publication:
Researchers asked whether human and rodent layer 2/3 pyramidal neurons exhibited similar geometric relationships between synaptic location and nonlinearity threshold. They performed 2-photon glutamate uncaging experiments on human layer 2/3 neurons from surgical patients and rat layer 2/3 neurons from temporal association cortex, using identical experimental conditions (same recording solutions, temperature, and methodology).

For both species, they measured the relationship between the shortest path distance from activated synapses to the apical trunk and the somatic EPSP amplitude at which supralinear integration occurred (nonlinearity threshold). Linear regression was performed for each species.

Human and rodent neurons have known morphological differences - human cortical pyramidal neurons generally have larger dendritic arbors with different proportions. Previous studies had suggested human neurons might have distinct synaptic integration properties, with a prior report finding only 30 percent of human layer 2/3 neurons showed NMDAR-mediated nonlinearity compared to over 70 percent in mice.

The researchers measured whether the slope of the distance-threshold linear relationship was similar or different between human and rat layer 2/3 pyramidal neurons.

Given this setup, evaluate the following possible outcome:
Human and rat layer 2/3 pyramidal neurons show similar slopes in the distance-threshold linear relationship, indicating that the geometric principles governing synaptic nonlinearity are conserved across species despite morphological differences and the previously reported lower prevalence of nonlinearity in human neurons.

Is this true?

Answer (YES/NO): YES